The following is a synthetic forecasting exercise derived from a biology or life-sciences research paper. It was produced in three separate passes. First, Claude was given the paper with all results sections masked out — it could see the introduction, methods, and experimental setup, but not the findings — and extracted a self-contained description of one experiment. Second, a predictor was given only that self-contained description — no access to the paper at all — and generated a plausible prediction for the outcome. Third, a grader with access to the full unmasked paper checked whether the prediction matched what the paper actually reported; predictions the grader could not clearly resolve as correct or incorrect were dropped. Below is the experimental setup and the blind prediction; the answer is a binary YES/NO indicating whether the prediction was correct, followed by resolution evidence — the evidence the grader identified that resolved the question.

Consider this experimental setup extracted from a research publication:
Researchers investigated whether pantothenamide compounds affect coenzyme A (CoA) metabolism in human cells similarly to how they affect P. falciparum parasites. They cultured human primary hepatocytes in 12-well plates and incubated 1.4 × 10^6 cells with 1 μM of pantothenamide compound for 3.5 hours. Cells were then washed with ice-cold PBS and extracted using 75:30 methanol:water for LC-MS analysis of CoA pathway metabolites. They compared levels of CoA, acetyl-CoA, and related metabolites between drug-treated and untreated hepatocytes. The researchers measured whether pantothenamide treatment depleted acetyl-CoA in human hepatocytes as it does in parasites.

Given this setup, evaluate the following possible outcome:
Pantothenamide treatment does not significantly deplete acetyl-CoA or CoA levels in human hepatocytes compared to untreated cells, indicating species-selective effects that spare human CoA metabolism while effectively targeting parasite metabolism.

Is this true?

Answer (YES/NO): YES